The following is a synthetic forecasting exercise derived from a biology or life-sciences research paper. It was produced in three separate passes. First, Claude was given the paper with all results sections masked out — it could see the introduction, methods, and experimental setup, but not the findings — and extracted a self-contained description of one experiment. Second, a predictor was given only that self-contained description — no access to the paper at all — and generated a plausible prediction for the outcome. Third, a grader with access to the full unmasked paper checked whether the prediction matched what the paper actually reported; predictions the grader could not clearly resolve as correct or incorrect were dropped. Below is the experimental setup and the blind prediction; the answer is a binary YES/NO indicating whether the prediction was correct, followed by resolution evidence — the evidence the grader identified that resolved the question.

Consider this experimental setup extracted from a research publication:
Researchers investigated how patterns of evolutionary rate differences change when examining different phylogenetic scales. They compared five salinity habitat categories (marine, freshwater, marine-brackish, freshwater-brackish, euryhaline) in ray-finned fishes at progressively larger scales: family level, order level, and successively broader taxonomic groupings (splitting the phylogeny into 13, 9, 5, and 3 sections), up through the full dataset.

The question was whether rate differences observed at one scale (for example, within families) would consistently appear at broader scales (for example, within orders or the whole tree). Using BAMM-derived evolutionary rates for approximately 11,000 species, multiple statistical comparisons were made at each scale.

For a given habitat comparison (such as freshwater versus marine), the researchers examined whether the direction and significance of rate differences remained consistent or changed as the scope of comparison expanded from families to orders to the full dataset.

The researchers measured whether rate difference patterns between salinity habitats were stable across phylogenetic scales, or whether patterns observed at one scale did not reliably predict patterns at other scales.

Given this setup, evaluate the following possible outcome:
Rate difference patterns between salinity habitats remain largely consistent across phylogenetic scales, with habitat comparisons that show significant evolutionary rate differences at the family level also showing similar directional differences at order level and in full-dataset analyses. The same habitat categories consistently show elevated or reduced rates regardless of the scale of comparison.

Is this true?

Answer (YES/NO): NO